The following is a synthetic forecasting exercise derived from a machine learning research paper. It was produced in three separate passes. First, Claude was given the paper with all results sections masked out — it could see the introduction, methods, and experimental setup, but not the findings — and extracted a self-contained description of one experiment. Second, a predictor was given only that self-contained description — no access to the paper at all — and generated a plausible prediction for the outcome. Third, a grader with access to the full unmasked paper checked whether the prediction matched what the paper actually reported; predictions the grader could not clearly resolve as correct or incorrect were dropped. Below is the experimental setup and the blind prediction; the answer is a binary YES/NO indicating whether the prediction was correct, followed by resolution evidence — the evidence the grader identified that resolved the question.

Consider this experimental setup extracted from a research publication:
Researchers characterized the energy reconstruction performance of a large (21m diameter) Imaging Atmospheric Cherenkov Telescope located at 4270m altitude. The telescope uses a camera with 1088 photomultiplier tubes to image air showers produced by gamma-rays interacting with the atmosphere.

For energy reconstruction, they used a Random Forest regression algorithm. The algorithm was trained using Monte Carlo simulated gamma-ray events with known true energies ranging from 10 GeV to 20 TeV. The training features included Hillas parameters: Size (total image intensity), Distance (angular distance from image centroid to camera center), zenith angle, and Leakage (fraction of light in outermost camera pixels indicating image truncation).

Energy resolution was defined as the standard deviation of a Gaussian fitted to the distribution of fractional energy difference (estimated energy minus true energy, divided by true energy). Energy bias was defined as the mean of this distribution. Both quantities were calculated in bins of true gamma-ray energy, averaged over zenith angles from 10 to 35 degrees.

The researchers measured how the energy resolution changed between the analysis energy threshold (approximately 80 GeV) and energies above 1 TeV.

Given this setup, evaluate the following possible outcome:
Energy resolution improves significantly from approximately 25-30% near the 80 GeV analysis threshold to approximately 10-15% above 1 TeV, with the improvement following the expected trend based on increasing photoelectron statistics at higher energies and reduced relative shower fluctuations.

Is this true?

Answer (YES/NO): NO